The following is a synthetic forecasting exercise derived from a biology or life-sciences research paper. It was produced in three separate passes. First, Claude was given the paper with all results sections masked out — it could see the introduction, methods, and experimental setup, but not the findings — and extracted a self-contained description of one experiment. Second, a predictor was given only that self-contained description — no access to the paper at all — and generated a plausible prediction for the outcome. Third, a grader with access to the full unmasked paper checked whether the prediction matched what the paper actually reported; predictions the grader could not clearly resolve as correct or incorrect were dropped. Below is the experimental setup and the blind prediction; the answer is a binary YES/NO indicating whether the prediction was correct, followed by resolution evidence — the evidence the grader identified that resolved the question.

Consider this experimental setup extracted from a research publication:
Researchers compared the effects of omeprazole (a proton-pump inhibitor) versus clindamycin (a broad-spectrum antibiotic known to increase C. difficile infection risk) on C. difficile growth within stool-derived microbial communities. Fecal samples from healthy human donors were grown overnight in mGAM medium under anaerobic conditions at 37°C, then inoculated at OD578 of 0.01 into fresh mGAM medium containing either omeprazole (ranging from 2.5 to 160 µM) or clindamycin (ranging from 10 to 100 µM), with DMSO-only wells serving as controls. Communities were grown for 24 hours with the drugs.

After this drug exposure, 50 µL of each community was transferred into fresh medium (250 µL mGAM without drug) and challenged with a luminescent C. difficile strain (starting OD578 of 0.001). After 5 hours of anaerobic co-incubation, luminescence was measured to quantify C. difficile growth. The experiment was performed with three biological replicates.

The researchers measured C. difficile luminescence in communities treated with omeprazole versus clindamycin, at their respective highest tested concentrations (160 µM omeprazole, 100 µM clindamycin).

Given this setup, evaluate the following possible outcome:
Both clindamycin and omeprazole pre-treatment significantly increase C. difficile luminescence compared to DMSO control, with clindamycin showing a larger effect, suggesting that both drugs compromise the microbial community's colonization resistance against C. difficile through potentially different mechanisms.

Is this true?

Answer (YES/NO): NO